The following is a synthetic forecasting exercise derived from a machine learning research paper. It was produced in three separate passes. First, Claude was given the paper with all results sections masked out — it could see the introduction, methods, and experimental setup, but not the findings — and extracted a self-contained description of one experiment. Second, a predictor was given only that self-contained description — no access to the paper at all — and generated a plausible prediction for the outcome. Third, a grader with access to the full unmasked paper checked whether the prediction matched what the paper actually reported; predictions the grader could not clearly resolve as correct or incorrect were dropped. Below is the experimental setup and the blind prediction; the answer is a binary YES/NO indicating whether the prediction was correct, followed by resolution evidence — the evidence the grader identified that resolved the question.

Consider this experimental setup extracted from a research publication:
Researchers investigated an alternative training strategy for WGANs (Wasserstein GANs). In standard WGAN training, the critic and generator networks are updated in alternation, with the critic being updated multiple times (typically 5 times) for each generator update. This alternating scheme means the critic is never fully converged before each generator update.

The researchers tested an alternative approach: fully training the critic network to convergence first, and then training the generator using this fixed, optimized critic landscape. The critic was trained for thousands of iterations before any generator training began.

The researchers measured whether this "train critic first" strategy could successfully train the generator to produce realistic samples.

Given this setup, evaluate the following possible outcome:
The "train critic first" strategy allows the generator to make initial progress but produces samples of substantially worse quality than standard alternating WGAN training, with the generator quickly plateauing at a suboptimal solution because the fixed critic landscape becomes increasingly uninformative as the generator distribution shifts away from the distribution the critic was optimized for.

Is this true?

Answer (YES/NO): NO